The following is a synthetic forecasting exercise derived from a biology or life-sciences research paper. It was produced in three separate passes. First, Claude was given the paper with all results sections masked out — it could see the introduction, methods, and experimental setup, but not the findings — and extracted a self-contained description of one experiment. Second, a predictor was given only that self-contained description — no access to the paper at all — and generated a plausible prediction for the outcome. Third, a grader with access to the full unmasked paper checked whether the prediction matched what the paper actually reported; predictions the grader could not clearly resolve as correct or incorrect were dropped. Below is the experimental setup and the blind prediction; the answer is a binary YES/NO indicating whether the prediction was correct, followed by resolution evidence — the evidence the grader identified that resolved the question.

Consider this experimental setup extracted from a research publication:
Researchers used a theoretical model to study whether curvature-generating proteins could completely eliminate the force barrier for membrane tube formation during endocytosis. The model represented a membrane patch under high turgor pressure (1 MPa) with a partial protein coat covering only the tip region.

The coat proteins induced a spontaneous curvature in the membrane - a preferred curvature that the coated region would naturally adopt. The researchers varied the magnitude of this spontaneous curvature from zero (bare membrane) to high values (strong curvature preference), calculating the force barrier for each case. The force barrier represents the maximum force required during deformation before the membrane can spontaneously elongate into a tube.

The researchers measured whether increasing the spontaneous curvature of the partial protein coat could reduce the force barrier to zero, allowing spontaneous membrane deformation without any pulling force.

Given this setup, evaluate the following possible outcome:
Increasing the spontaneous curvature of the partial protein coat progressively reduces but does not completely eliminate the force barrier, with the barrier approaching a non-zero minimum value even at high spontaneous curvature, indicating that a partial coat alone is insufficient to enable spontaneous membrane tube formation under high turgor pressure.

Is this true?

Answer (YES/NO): YES